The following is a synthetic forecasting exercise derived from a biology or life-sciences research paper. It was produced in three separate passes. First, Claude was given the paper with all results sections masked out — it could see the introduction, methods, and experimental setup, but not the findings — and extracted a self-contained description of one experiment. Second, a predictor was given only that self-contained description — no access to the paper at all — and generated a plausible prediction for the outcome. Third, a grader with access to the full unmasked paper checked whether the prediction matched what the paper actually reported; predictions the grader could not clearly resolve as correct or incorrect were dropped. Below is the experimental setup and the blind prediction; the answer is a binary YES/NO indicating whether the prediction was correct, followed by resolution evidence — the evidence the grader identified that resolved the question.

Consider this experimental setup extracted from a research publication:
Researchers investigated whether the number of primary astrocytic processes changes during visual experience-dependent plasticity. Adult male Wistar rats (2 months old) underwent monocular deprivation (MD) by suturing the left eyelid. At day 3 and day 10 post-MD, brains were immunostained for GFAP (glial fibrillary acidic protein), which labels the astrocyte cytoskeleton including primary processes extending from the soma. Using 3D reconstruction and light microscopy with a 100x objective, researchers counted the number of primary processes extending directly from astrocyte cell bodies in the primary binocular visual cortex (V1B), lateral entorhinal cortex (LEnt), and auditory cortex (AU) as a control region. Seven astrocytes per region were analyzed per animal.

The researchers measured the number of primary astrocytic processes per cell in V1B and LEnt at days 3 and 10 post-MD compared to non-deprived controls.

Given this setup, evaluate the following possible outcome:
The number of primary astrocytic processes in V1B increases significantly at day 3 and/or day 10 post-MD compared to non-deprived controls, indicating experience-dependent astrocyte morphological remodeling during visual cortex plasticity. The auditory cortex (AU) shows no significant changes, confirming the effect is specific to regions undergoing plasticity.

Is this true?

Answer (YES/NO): NO